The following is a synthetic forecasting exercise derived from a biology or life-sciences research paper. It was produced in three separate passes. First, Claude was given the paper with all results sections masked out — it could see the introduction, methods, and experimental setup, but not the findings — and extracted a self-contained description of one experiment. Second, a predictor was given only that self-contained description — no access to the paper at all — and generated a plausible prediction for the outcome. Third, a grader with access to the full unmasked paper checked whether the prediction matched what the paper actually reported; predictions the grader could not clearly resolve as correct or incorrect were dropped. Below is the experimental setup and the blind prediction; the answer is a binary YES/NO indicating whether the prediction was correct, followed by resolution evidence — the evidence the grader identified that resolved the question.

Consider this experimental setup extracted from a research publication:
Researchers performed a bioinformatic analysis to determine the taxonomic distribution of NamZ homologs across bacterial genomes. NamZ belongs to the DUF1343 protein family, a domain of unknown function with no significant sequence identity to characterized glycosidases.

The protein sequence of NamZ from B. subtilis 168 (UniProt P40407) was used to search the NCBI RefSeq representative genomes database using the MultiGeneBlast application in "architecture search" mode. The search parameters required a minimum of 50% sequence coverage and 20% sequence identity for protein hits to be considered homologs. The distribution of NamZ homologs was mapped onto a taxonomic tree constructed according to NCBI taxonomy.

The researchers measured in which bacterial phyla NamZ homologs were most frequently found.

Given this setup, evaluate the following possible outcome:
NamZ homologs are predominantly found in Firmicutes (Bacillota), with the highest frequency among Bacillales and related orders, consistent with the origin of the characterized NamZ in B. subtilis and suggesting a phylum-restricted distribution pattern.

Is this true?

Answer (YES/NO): NO